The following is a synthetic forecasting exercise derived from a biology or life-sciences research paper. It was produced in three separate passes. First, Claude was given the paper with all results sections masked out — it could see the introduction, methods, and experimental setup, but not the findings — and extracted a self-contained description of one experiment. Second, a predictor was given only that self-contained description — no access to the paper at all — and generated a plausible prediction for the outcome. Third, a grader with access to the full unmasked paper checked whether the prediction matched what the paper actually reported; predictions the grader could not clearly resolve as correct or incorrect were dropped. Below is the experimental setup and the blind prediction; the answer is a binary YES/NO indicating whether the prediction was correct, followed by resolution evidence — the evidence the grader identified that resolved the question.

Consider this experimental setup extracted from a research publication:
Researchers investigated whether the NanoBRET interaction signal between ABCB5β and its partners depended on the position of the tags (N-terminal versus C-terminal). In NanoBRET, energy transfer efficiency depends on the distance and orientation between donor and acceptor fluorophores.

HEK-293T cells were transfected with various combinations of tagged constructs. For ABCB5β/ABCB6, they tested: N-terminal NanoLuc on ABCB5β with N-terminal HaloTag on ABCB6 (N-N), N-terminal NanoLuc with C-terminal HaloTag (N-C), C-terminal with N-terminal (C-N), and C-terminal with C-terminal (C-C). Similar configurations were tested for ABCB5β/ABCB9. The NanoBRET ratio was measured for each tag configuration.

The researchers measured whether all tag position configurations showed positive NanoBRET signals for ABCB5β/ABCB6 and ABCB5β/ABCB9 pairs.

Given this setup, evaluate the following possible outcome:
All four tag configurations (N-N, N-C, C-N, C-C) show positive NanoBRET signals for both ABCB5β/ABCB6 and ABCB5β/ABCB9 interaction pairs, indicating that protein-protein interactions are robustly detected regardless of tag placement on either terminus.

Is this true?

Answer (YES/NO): NO